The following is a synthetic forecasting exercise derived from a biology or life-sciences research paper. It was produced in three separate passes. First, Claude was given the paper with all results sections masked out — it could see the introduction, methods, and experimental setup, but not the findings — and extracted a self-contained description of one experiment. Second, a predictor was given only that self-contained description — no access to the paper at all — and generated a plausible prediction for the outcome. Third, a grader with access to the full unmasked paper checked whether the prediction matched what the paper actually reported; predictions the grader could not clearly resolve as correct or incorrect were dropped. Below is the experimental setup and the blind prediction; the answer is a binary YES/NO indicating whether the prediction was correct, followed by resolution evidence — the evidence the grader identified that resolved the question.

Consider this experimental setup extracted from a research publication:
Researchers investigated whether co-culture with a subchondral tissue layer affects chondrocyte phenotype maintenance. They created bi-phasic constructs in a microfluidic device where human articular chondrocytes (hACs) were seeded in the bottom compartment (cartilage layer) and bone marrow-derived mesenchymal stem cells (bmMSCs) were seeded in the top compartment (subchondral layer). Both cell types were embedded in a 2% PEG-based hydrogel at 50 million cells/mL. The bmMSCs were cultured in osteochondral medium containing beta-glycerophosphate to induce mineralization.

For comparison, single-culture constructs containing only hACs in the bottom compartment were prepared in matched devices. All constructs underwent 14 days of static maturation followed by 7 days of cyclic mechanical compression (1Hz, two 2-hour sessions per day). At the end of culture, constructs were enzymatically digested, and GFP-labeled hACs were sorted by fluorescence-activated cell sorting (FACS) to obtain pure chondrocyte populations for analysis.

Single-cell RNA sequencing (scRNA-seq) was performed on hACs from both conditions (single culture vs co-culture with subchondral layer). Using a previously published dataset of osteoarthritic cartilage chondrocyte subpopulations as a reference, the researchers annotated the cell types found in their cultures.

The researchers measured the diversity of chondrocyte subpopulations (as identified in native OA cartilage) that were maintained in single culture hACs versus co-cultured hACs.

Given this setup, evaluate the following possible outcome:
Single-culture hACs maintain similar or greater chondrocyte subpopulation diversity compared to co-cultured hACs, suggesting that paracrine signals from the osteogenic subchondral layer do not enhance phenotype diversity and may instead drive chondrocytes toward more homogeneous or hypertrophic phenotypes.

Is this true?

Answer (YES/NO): NO